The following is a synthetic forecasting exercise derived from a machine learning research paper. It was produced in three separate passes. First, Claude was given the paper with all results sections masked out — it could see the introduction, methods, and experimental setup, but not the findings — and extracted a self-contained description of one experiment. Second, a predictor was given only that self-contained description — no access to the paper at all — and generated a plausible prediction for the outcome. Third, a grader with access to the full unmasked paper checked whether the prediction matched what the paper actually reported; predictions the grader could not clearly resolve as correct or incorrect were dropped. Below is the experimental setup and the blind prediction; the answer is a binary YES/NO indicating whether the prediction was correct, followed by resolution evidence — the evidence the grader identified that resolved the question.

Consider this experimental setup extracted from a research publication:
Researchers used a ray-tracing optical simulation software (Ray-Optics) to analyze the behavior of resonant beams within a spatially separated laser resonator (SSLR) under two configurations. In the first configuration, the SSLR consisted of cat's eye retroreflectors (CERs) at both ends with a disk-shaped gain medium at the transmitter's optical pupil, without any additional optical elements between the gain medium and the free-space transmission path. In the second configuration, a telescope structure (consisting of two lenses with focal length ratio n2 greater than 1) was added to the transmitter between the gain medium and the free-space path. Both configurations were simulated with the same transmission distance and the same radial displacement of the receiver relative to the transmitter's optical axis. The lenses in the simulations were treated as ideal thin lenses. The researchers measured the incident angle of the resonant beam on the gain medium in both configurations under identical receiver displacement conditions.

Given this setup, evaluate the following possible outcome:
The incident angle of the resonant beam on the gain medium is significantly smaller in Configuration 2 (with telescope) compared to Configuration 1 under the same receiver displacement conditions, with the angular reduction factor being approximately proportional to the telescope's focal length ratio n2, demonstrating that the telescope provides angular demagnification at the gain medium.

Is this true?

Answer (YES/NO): YES